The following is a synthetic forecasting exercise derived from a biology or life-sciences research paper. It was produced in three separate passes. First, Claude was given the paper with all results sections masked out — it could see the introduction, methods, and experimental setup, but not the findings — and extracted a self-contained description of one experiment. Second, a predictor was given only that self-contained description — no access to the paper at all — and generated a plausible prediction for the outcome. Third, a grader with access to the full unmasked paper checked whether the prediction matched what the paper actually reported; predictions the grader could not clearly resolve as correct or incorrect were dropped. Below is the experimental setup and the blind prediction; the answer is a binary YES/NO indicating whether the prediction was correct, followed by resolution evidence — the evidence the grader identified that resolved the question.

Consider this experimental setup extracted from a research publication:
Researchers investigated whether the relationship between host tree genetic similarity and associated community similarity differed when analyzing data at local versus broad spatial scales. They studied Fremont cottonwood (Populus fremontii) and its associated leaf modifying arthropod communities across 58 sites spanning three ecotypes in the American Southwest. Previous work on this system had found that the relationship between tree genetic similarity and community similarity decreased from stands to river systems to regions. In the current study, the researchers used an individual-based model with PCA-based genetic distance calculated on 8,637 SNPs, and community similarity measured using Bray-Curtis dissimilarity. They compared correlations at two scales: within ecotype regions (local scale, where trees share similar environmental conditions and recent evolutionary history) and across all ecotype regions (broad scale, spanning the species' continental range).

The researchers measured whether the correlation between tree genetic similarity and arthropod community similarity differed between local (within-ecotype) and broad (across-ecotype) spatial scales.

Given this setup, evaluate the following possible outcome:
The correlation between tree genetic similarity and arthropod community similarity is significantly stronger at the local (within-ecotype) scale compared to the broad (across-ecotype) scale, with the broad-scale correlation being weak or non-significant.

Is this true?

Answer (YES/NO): NO